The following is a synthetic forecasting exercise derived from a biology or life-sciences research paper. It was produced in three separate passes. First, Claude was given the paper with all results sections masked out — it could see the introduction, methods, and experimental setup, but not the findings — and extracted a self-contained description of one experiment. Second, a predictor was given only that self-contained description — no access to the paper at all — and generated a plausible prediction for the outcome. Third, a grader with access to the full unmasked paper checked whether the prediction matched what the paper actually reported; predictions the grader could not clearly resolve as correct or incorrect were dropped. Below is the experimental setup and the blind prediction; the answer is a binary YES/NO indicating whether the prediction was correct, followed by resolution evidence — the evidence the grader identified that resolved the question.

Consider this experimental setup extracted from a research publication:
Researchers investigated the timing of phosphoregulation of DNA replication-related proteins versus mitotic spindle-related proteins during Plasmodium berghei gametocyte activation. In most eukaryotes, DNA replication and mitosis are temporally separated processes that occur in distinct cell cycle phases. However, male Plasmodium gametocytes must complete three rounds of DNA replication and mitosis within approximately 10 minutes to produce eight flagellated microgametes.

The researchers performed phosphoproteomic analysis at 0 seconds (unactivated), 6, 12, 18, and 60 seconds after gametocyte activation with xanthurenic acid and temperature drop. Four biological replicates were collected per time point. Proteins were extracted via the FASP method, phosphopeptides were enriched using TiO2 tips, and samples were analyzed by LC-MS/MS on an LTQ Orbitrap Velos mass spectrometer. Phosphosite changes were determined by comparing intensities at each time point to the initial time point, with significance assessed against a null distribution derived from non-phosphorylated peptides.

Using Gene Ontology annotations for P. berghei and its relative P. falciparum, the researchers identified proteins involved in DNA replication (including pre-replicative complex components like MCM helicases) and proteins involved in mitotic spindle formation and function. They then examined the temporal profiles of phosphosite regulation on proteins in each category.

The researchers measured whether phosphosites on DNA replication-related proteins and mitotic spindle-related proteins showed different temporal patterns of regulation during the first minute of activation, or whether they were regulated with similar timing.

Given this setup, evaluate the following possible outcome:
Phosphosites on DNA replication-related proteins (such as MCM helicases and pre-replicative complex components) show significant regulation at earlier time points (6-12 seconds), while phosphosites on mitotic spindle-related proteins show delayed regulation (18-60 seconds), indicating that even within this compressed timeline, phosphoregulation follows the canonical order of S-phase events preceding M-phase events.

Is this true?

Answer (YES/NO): NO